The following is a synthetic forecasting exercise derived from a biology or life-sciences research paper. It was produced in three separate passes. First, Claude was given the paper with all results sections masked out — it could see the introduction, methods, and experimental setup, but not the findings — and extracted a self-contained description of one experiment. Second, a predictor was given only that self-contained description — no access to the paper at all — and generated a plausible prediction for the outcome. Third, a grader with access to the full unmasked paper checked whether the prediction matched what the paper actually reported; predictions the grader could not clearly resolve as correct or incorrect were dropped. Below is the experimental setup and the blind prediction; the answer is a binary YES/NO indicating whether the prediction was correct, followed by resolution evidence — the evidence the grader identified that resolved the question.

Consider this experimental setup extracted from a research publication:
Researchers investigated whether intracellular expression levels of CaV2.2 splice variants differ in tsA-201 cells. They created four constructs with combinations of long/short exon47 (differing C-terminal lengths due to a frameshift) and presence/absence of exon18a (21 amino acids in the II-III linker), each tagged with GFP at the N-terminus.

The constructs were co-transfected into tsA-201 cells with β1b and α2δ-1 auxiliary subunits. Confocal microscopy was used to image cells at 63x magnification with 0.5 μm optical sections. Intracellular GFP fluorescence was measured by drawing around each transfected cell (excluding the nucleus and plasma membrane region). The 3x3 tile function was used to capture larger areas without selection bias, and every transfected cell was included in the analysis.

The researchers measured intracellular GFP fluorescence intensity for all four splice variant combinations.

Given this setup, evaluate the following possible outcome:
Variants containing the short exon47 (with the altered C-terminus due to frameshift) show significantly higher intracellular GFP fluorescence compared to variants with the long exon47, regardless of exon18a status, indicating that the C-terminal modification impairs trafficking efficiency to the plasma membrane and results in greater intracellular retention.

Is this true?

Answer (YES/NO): NO